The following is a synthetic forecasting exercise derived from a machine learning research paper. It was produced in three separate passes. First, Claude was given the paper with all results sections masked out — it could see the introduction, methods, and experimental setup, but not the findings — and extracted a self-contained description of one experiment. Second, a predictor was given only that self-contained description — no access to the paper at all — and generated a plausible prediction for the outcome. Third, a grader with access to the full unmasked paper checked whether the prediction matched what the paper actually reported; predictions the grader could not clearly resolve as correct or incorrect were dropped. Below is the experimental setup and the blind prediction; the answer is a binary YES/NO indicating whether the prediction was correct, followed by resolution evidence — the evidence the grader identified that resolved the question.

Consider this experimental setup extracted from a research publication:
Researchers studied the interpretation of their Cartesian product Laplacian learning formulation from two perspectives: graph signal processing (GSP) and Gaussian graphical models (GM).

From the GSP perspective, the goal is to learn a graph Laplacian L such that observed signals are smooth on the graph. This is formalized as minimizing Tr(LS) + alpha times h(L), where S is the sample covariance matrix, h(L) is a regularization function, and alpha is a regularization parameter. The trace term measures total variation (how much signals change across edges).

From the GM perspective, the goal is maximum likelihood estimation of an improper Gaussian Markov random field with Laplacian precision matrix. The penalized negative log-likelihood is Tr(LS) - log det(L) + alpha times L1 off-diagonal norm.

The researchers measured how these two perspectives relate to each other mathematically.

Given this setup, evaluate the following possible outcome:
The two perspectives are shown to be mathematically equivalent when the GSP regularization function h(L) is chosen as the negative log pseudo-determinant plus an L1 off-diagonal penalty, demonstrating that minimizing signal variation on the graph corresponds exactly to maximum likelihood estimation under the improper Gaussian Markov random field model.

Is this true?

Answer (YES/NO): YES